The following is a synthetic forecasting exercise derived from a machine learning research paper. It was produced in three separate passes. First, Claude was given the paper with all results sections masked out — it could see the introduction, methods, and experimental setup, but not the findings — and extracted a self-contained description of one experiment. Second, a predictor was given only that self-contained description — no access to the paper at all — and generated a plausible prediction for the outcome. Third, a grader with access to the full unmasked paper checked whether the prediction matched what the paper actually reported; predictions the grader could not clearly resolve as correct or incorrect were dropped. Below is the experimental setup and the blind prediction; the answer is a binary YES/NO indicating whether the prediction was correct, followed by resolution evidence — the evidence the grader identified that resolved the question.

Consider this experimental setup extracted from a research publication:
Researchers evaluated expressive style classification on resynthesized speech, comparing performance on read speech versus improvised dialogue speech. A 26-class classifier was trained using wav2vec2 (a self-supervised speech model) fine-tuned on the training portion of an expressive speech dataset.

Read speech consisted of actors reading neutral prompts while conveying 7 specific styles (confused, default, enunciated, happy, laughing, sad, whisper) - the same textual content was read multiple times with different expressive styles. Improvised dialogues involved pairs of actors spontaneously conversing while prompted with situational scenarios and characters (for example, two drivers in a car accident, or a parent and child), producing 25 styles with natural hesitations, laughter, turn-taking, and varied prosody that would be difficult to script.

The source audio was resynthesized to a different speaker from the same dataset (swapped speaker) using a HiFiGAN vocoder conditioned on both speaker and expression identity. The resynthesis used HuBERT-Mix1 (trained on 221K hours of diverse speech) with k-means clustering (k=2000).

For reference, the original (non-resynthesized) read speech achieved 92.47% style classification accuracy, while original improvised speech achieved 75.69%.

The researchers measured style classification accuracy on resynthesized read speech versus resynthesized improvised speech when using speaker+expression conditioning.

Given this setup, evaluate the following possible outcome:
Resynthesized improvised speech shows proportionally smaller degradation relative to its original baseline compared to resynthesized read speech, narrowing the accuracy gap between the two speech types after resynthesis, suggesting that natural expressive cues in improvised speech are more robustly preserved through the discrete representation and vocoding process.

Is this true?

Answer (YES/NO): NO